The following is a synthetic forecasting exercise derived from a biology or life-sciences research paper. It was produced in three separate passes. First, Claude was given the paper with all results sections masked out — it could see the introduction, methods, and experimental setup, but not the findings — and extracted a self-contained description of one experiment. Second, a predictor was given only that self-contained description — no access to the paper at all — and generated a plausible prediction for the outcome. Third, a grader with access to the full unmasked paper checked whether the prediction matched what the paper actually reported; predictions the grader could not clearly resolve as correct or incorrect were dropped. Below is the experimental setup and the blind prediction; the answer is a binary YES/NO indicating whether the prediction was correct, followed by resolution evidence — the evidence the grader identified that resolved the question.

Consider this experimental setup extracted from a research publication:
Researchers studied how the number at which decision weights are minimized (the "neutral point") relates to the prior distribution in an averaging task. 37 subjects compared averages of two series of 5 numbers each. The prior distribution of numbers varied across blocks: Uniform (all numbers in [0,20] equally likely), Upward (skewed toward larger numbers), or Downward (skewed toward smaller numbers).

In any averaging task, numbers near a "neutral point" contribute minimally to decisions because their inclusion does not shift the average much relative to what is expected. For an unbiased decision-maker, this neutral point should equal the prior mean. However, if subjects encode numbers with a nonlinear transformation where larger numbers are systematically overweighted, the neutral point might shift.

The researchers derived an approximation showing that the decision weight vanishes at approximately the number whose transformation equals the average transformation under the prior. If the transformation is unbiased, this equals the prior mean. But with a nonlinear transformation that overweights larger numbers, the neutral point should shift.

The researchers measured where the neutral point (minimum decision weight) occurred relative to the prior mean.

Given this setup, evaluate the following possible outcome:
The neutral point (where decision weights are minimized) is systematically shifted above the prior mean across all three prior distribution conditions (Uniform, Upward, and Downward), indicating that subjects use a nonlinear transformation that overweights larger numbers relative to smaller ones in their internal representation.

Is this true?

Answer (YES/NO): YES